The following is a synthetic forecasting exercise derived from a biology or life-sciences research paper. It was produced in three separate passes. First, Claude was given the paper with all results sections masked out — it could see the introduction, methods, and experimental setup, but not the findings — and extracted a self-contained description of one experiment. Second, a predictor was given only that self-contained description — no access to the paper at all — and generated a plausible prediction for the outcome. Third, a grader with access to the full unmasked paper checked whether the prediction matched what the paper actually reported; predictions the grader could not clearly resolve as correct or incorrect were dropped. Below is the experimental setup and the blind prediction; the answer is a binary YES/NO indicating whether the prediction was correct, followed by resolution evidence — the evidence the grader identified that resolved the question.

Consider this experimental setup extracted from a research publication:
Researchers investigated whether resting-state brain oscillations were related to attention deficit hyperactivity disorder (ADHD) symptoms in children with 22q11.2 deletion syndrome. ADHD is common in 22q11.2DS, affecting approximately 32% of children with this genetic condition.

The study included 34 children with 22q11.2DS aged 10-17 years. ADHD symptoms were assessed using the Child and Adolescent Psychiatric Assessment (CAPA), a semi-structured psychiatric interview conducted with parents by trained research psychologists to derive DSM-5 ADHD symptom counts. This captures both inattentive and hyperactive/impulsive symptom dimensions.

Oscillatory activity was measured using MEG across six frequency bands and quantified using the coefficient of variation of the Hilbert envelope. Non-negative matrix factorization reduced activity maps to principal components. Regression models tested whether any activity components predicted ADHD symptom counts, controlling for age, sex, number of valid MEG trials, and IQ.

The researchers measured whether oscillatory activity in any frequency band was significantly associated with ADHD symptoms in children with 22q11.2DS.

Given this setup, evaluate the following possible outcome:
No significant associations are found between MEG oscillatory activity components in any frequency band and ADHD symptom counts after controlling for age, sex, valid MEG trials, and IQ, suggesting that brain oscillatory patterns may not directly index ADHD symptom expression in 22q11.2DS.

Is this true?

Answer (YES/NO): YES